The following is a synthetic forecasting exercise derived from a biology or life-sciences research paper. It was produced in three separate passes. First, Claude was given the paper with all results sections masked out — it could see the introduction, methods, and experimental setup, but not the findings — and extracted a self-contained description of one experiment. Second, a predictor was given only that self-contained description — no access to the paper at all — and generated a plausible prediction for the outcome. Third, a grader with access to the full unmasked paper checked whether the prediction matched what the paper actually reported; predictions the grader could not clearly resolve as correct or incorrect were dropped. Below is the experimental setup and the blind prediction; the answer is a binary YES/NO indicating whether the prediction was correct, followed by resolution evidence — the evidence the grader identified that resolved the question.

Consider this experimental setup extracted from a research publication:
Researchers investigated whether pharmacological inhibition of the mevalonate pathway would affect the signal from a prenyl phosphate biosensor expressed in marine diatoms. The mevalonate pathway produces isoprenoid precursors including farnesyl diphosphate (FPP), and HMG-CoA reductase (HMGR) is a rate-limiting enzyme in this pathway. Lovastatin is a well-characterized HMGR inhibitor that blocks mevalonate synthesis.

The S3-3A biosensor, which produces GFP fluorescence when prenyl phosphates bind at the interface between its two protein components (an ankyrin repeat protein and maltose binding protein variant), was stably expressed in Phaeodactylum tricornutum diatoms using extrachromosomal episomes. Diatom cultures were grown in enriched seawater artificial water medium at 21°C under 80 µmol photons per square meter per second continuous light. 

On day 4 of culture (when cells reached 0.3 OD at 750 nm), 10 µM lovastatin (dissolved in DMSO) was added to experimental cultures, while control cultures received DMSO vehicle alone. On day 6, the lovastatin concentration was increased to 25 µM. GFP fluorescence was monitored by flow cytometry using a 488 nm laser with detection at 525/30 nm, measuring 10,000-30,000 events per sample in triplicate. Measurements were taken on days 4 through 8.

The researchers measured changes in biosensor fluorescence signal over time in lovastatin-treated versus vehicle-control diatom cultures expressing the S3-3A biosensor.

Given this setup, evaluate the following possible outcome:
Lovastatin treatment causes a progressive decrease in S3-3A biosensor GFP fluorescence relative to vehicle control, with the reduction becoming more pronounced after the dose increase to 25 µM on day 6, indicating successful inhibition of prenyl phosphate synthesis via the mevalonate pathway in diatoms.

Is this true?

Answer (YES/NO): NO